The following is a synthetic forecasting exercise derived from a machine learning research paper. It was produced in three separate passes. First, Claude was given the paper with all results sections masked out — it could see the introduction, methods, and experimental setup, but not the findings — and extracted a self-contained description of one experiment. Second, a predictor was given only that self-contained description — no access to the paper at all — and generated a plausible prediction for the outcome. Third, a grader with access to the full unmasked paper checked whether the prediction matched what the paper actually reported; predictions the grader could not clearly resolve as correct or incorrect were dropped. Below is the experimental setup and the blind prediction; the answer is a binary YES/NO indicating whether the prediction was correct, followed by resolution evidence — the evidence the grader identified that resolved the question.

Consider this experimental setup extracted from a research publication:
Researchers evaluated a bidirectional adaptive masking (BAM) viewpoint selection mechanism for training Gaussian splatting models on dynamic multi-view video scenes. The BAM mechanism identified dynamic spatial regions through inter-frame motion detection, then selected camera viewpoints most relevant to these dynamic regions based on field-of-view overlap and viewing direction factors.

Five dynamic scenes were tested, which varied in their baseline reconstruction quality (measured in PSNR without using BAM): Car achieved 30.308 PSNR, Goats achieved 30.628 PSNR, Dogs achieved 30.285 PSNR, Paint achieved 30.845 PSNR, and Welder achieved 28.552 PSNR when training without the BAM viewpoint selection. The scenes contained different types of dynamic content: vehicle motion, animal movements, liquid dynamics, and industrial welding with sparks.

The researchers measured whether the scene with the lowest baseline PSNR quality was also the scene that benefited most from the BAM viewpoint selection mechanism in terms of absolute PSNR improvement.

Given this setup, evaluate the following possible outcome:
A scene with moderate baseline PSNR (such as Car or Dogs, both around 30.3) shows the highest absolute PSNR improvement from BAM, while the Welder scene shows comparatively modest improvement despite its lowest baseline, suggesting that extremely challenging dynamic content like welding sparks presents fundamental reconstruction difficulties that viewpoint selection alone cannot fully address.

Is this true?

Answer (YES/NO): NO